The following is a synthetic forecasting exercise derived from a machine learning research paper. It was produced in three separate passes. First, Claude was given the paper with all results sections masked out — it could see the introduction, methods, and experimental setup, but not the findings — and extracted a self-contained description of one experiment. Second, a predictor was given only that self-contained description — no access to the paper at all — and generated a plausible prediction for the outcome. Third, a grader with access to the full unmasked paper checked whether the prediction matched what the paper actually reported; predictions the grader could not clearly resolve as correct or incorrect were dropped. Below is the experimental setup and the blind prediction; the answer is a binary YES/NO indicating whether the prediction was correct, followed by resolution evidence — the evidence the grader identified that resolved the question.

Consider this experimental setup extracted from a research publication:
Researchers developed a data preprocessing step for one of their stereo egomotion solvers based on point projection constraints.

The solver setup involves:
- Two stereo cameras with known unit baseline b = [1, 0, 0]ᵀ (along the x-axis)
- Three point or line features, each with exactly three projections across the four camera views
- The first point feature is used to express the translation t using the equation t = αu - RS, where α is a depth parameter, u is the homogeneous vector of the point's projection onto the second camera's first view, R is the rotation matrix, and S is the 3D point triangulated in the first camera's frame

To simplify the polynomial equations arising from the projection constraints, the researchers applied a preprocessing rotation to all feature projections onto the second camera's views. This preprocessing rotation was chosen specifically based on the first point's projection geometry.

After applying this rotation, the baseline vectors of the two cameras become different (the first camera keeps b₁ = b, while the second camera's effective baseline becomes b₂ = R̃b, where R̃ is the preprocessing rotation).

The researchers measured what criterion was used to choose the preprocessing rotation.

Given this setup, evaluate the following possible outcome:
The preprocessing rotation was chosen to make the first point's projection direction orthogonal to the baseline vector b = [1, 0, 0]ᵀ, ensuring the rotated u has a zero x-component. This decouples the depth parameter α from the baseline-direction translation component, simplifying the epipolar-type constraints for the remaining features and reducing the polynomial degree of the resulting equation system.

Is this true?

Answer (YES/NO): NO